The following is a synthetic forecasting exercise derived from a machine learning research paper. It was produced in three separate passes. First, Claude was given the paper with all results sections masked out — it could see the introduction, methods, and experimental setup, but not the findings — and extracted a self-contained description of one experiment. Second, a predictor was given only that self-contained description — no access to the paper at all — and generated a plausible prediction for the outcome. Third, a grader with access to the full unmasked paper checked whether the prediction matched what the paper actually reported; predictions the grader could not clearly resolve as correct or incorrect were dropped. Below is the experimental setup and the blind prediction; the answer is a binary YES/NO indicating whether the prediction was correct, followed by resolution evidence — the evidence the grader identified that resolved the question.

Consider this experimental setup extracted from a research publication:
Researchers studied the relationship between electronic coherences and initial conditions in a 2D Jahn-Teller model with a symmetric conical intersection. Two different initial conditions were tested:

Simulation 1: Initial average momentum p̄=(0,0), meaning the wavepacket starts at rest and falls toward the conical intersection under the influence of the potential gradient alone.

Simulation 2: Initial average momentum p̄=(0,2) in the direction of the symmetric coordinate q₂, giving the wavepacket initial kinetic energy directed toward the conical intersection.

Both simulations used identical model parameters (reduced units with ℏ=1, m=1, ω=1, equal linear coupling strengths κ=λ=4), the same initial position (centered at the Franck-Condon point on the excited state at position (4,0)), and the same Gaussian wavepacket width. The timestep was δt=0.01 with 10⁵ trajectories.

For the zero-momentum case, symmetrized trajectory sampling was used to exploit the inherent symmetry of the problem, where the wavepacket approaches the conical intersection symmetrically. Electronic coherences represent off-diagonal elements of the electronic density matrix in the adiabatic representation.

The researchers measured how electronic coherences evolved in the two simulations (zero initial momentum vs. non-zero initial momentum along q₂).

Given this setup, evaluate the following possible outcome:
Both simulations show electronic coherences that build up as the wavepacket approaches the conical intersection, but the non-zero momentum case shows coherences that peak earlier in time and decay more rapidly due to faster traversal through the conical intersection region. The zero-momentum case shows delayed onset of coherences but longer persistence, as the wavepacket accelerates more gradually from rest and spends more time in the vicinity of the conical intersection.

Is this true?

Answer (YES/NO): NO